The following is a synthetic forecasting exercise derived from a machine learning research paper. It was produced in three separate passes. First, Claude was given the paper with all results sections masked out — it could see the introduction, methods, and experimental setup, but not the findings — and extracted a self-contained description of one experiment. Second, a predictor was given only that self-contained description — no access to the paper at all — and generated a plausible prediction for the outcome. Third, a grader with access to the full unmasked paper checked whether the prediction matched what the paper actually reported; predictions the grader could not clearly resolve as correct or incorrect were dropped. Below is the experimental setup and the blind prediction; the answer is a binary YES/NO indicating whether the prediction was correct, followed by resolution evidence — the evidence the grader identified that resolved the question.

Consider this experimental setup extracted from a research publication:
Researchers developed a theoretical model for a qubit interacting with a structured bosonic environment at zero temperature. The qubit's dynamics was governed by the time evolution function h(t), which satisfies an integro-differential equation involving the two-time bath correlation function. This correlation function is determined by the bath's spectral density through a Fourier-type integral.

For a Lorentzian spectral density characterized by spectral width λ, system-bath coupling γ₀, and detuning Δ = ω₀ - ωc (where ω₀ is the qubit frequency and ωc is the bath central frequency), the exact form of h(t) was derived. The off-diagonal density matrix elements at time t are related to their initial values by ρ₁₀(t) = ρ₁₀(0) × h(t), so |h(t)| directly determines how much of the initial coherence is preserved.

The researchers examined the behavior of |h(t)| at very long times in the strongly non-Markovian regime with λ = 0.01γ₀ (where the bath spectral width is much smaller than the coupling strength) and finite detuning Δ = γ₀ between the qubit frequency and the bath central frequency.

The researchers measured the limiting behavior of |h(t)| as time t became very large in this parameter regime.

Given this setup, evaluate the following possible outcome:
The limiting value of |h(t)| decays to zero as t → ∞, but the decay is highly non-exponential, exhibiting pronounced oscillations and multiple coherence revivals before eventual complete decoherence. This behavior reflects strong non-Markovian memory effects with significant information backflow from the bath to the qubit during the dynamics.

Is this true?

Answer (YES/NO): NO